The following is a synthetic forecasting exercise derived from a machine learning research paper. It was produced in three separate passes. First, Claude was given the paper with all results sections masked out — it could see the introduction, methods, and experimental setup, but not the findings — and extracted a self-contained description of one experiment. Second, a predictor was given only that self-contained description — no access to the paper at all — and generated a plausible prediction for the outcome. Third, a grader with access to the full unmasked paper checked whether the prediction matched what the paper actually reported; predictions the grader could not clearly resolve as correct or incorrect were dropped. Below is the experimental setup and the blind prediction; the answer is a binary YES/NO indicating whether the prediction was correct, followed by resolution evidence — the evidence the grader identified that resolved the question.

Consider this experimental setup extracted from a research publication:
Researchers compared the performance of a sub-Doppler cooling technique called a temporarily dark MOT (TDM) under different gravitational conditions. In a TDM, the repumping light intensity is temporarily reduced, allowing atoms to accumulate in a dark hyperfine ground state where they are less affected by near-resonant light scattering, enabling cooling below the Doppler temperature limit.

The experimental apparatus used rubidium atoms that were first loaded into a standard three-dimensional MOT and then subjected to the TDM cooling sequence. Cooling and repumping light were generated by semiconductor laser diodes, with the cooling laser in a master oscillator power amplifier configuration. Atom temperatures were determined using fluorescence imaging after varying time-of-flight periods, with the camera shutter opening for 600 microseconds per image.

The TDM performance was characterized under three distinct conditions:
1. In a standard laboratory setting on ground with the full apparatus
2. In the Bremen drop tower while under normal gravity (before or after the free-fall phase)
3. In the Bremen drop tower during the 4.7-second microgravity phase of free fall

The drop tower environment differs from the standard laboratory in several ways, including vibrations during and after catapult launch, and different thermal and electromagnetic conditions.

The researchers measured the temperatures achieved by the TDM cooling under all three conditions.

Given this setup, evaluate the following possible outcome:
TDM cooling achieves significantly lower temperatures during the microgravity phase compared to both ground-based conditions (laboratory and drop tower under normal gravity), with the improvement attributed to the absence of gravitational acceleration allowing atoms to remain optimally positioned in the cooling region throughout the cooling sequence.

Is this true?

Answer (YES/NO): NO